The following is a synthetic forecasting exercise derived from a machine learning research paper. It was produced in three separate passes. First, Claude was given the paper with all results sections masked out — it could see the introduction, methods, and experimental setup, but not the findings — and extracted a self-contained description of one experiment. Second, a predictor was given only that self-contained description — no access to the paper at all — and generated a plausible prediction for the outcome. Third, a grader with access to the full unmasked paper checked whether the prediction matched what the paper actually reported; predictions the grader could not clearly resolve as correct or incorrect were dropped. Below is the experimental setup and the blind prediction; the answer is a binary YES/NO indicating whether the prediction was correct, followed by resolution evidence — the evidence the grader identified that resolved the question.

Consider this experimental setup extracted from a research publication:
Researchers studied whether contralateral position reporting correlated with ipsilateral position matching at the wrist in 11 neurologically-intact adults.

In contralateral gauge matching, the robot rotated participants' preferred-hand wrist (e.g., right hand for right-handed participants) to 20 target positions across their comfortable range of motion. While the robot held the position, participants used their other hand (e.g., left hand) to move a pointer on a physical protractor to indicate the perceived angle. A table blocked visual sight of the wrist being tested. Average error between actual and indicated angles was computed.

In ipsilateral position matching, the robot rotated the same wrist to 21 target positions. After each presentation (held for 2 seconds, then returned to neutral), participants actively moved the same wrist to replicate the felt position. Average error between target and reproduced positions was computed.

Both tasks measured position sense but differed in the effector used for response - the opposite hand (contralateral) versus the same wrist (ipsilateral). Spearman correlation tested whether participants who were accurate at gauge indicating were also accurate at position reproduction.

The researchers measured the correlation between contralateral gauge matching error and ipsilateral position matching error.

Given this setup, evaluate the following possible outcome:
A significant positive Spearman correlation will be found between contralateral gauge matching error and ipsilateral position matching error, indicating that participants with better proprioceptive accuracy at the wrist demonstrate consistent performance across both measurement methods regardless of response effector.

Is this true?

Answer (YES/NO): NO